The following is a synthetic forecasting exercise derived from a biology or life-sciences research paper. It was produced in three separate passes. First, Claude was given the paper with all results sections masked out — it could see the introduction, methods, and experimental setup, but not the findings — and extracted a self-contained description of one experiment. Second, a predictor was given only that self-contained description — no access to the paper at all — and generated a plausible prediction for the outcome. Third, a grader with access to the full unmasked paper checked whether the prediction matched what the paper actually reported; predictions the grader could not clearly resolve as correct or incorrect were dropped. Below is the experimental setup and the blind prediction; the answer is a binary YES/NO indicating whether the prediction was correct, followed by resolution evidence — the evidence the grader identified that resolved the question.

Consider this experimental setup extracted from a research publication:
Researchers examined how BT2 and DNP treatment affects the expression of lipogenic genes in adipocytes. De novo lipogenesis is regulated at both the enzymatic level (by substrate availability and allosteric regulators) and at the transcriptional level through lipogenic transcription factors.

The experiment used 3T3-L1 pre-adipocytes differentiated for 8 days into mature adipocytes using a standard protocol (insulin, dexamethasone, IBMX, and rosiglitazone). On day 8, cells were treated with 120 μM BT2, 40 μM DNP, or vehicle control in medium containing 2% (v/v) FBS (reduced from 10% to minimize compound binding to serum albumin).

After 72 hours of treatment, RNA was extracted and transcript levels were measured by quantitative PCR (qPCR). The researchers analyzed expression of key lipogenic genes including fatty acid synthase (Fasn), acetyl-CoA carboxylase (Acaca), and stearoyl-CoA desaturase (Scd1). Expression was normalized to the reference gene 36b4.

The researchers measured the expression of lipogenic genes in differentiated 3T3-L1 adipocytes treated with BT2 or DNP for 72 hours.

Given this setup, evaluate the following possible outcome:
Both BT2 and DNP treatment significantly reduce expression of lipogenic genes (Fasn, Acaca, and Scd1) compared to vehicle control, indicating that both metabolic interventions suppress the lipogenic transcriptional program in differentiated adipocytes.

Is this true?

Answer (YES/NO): NO